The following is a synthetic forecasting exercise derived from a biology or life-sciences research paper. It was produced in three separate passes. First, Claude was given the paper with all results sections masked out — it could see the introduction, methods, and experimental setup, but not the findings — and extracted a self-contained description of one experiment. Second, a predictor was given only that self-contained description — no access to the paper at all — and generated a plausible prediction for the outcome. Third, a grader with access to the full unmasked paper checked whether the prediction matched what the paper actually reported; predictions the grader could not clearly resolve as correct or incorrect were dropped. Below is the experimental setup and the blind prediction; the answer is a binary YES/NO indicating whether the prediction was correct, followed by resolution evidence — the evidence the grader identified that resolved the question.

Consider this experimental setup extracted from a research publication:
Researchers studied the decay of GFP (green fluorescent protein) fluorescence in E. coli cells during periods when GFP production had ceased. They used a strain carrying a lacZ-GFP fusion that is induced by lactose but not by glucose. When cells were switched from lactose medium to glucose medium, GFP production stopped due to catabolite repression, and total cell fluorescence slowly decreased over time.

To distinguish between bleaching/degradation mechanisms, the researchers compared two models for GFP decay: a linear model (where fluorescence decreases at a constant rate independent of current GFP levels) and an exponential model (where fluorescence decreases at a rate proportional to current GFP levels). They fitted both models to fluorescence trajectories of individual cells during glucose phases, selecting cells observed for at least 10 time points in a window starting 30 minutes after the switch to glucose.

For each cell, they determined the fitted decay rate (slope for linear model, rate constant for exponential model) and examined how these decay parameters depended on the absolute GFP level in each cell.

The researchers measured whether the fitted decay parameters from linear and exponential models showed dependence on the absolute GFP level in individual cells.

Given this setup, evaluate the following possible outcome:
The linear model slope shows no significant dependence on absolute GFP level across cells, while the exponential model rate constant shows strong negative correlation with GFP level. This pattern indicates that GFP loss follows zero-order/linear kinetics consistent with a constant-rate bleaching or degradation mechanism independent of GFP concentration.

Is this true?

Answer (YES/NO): NO